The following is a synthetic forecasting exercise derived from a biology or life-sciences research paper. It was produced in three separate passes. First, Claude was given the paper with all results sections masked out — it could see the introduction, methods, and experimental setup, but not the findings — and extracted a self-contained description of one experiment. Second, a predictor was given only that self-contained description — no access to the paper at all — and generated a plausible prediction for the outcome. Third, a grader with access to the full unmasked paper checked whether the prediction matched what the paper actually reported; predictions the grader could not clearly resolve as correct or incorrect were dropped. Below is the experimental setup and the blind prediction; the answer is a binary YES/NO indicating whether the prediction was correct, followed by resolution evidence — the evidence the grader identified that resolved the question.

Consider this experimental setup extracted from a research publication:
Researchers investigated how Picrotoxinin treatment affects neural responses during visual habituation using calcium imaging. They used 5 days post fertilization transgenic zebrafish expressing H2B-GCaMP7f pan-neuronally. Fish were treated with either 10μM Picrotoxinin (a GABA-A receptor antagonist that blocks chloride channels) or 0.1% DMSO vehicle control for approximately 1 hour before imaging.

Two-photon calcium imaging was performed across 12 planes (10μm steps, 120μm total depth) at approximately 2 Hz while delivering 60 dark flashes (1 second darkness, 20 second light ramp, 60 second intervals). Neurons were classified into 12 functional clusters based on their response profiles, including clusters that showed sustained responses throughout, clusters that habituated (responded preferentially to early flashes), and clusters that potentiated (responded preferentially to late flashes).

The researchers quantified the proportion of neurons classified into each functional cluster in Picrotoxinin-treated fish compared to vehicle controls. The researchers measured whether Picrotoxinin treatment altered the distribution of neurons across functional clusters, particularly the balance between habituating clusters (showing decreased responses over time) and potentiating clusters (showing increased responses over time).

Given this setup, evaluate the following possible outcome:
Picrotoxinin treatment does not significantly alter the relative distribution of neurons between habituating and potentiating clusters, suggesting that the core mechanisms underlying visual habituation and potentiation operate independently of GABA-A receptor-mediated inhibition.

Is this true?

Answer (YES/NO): NO